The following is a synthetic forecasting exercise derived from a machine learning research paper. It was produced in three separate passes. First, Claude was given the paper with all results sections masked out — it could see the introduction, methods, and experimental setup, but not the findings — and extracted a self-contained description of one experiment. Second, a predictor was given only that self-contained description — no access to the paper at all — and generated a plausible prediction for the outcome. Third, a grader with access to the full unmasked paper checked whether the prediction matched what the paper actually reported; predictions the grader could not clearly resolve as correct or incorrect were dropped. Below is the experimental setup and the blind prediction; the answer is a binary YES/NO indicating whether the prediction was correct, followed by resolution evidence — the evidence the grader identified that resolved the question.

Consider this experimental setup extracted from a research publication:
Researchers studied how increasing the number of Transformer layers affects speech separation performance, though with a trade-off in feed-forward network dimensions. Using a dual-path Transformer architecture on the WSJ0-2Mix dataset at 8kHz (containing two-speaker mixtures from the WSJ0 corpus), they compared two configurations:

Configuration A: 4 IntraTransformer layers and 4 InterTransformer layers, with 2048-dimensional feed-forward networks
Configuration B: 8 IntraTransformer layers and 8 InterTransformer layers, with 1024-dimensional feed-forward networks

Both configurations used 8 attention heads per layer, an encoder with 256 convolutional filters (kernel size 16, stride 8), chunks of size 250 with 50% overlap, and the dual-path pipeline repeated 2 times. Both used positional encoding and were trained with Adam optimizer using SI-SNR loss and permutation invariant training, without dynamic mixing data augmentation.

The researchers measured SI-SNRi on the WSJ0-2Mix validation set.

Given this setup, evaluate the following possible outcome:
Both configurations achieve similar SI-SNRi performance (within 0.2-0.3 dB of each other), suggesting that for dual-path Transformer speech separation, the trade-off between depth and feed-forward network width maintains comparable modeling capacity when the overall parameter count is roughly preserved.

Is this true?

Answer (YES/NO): NO